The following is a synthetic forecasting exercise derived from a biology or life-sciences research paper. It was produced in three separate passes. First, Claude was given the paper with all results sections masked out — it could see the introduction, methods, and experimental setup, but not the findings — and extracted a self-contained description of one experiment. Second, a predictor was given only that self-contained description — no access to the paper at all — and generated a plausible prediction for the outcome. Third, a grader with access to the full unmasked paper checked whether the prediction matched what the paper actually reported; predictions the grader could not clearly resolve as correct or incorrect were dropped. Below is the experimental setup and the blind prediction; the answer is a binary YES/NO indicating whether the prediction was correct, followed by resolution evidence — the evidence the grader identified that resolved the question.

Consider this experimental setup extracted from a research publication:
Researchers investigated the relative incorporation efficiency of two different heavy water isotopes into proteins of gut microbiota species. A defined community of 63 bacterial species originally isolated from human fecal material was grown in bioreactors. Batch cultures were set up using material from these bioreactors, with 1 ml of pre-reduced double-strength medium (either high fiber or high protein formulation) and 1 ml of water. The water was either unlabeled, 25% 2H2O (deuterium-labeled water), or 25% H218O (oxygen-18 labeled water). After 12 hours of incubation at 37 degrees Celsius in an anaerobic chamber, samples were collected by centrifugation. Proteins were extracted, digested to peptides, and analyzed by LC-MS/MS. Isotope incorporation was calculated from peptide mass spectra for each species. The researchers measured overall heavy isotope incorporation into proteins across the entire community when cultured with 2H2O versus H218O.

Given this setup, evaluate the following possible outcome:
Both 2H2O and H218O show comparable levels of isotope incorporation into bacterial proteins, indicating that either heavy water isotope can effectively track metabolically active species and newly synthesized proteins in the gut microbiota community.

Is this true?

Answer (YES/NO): NO